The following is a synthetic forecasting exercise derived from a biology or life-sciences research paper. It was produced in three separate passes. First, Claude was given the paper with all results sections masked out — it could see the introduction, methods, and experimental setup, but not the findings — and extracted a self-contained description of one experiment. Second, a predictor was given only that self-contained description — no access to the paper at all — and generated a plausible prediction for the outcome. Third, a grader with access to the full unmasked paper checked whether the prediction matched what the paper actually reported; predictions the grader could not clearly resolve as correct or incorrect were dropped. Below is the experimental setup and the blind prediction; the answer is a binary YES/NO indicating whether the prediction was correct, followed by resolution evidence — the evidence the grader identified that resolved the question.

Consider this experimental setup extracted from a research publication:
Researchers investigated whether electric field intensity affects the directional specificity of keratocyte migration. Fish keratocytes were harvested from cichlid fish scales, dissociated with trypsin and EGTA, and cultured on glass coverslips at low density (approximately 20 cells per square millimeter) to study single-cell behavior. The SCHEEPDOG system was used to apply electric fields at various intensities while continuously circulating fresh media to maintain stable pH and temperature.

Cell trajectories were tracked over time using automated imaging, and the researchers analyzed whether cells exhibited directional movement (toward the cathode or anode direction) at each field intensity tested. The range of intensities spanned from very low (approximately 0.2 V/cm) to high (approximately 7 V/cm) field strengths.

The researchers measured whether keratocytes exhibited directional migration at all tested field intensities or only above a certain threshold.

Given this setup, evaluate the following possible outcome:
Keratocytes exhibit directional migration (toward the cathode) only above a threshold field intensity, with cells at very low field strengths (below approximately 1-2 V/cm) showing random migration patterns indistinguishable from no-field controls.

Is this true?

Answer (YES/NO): NO